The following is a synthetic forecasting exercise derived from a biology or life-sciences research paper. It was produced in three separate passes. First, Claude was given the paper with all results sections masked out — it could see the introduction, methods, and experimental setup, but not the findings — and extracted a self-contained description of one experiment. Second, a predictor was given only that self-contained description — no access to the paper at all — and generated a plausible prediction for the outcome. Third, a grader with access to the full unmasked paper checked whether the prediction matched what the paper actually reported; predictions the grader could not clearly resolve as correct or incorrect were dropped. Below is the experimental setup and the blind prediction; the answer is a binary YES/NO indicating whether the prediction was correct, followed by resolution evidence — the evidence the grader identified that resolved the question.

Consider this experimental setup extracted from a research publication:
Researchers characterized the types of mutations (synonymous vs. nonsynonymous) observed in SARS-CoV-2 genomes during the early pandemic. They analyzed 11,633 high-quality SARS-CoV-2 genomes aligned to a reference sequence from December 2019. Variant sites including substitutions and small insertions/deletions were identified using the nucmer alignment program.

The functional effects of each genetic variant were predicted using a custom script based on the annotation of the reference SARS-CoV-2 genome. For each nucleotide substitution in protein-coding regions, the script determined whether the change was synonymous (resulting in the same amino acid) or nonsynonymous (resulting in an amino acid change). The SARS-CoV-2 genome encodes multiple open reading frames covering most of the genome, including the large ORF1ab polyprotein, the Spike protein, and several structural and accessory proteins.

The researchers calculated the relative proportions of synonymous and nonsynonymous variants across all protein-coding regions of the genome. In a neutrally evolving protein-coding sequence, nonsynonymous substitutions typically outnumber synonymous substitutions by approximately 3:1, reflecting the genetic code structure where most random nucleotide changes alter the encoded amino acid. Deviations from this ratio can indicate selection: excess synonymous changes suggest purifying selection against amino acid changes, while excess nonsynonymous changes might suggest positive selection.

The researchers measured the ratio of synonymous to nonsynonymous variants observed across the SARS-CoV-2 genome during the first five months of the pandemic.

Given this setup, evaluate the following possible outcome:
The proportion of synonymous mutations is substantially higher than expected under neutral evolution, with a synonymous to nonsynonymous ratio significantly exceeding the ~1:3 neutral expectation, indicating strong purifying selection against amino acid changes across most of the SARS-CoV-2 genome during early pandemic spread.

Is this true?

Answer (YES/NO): YES